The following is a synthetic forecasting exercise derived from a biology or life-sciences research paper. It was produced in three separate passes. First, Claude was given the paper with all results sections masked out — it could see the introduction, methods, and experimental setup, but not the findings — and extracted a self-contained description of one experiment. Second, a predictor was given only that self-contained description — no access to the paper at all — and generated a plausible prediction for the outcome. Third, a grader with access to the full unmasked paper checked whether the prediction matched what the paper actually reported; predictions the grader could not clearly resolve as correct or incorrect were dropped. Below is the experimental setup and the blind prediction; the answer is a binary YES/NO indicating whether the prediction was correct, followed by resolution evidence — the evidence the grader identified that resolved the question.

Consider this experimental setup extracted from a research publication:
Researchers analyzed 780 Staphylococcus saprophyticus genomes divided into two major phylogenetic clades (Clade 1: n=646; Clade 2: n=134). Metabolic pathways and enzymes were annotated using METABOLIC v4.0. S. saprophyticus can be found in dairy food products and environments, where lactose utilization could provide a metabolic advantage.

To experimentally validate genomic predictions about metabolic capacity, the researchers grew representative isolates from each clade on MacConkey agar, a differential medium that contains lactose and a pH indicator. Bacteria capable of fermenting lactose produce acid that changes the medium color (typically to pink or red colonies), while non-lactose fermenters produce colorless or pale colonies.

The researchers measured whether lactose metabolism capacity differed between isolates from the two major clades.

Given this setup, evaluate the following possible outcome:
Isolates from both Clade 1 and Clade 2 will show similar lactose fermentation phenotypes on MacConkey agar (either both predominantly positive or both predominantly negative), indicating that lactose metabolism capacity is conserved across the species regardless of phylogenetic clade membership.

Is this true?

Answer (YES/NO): NO